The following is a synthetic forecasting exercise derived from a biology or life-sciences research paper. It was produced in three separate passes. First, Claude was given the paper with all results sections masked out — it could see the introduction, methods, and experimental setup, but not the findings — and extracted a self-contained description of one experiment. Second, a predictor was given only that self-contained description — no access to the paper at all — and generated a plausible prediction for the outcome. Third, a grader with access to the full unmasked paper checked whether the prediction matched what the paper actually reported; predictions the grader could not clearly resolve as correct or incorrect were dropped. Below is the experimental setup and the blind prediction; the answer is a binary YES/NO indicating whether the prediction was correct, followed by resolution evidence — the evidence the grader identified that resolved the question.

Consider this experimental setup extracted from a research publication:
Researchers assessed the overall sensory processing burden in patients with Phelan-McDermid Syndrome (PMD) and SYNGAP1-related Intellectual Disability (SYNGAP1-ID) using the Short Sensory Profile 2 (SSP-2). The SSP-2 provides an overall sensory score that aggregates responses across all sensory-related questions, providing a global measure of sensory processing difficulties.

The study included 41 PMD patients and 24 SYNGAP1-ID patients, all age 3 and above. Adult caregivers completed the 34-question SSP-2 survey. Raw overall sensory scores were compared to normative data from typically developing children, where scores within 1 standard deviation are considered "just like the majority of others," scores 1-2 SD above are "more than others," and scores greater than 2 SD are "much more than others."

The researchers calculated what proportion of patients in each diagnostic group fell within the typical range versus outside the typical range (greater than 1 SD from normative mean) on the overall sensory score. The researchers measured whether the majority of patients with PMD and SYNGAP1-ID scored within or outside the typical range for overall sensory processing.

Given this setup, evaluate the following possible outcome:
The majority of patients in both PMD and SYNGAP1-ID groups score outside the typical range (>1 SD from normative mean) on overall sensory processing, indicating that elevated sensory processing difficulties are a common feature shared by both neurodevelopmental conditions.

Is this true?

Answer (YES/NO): YES